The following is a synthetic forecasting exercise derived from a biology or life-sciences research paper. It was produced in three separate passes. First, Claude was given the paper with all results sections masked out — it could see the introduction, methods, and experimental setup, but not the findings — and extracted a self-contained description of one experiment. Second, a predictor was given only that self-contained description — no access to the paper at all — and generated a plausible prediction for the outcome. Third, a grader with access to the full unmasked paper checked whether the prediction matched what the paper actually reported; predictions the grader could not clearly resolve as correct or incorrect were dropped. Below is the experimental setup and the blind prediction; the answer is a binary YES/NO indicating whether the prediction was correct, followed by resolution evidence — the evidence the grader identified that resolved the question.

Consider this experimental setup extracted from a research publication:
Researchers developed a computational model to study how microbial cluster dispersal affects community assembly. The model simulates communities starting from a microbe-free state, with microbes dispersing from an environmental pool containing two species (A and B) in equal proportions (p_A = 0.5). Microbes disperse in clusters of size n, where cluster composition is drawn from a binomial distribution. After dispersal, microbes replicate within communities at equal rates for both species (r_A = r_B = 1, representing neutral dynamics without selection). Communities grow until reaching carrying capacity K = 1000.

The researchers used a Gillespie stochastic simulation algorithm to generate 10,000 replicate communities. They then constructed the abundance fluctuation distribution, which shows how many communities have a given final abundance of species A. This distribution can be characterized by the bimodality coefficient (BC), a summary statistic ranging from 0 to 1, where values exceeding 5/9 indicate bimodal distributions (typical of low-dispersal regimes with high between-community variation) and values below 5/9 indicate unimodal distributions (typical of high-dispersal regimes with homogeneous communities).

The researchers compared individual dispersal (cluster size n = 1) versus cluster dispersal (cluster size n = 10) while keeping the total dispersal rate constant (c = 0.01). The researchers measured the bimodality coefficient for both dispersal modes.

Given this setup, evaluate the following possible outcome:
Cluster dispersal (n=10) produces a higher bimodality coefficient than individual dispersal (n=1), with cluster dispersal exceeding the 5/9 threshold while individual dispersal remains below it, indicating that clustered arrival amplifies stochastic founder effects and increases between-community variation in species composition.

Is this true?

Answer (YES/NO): NO